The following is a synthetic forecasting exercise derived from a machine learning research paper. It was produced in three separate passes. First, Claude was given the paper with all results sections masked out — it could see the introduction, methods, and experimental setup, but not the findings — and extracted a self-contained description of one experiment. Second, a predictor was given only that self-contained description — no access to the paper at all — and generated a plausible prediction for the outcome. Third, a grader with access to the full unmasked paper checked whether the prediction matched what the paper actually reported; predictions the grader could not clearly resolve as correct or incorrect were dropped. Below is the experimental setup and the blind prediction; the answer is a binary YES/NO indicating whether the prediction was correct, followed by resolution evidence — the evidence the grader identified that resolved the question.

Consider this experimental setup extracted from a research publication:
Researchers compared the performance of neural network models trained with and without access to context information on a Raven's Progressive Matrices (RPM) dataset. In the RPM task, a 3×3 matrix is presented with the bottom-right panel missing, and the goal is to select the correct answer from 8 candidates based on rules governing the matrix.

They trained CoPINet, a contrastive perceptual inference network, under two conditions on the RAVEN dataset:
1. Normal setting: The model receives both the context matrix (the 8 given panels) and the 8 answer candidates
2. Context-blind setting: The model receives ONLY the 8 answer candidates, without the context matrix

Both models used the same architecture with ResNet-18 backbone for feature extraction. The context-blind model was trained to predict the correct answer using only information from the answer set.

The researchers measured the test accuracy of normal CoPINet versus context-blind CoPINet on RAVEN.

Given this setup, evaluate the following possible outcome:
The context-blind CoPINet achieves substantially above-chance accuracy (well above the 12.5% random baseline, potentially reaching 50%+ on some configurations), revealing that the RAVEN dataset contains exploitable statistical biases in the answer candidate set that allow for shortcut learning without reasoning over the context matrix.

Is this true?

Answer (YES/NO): YES